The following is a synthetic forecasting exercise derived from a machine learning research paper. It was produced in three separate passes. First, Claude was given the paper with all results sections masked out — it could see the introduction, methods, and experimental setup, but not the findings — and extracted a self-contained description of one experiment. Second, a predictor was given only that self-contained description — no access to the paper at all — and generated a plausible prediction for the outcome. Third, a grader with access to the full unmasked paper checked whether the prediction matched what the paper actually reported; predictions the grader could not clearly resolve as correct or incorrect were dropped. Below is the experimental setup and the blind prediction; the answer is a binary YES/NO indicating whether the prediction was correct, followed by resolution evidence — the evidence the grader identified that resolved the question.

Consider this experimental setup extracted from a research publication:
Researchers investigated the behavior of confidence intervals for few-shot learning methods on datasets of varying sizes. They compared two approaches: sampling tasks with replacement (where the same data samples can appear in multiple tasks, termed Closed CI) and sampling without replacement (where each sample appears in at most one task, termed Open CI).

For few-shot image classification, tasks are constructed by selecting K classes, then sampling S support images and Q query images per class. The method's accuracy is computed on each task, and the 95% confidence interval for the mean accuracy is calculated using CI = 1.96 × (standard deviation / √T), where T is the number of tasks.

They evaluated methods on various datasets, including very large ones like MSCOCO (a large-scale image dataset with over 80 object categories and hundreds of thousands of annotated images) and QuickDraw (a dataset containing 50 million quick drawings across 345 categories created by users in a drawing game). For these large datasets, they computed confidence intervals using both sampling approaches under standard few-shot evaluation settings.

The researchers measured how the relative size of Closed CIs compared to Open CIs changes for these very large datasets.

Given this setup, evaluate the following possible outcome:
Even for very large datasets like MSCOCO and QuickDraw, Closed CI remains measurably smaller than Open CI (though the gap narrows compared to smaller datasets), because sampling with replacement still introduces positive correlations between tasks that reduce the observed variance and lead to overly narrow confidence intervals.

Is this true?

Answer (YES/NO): NO